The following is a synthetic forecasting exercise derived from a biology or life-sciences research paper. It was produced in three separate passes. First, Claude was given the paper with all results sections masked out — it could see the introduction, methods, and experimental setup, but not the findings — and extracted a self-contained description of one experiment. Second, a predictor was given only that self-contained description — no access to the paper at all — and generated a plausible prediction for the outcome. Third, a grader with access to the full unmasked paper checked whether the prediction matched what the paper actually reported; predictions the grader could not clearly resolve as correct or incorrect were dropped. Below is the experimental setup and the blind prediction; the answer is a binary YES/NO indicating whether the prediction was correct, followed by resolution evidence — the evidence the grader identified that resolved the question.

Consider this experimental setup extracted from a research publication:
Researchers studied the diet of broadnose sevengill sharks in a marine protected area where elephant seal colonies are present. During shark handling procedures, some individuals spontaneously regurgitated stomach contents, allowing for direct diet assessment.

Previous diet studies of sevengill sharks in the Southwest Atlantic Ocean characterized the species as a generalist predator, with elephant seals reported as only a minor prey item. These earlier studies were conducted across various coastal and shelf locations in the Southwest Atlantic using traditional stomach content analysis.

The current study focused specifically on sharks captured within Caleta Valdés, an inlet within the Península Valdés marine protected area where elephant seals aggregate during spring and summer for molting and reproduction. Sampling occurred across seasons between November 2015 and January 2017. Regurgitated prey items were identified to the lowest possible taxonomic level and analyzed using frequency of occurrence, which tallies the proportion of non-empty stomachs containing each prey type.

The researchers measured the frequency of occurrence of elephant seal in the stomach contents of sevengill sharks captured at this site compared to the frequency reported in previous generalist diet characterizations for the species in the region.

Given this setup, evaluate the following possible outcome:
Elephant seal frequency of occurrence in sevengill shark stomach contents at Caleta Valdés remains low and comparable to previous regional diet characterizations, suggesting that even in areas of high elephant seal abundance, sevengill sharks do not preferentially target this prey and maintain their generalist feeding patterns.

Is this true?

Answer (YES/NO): NO